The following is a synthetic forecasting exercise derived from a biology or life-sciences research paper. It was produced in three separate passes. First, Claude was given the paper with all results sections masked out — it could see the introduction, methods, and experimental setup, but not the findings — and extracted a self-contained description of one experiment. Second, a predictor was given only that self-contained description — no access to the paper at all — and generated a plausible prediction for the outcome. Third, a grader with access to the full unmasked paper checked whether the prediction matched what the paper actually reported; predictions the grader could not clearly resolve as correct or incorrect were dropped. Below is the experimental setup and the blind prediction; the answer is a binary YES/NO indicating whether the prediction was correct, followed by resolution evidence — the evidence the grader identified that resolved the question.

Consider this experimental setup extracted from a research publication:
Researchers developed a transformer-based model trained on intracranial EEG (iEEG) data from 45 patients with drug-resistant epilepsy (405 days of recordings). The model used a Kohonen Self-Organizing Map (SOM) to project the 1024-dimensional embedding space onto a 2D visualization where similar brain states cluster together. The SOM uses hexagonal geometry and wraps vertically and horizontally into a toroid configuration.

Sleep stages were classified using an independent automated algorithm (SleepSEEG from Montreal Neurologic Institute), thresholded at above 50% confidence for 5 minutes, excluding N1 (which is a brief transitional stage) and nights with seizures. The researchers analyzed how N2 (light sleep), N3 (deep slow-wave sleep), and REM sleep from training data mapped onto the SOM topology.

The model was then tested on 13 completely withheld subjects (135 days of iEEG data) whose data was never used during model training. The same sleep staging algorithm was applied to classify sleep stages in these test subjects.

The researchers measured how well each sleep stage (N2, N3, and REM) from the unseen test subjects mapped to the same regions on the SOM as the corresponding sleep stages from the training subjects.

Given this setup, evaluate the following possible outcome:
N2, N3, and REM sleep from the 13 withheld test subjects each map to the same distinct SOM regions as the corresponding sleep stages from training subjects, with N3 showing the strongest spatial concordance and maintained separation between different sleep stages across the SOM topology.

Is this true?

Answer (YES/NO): NO